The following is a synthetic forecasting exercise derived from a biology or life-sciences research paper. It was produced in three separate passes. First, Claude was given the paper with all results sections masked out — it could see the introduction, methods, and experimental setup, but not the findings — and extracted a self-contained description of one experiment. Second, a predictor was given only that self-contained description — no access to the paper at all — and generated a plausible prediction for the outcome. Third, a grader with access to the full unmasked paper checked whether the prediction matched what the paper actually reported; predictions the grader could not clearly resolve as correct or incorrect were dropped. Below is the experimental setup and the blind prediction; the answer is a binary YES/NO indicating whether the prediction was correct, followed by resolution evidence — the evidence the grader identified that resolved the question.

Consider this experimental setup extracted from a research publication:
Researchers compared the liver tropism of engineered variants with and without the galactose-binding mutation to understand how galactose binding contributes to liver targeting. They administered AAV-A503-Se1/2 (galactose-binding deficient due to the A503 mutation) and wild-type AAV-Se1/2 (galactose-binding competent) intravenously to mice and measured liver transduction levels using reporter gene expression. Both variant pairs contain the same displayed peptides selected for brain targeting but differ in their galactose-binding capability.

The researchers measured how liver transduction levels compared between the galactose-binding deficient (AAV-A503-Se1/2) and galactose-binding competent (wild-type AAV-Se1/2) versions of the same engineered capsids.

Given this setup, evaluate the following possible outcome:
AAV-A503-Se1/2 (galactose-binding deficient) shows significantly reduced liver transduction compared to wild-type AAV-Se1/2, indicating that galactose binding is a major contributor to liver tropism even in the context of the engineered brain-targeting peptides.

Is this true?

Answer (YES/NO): YES